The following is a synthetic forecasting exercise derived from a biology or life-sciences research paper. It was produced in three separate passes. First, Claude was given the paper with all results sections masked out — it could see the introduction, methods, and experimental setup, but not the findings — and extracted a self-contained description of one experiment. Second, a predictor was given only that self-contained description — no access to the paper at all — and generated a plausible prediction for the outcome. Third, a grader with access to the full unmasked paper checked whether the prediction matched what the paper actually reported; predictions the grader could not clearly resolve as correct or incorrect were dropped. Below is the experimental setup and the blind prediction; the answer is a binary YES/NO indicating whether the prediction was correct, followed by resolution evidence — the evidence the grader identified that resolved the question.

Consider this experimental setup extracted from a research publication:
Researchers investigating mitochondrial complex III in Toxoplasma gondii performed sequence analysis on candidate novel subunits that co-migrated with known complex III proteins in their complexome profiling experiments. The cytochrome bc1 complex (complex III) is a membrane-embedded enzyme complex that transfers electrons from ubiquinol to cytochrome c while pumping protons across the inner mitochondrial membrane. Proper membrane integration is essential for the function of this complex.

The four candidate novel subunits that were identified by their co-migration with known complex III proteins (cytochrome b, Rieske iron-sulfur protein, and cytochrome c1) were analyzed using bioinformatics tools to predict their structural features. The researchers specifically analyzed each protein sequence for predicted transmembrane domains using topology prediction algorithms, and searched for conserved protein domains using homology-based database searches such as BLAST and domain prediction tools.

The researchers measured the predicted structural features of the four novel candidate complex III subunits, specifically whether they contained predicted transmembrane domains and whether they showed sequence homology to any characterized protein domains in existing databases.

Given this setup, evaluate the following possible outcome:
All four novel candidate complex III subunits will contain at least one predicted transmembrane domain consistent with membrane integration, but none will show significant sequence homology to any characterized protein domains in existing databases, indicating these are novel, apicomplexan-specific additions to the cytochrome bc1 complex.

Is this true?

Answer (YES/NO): NO